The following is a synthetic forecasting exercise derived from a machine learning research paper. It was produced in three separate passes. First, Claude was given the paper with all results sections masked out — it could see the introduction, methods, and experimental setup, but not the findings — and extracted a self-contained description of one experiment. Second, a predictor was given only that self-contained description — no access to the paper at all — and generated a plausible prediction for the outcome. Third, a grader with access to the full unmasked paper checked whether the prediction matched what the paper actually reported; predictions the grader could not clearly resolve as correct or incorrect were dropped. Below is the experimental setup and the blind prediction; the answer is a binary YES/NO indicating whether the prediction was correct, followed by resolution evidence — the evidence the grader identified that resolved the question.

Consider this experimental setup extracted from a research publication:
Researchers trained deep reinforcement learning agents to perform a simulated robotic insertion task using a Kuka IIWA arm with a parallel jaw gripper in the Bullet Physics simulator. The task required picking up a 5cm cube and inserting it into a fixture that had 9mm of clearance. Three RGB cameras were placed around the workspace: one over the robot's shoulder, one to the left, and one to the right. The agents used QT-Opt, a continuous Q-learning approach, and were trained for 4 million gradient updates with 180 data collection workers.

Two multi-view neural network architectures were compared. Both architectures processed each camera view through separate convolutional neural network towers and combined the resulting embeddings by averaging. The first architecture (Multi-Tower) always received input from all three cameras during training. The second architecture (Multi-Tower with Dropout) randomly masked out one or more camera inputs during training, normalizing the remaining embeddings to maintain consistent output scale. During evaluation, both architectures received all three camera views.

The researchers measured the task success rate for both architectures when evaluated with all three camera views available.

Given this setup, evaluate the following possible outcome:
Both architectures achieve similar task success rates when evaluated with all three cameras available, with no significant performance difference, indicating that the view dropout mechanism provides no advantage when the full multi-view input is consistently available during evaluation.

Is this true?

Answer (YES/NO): NO